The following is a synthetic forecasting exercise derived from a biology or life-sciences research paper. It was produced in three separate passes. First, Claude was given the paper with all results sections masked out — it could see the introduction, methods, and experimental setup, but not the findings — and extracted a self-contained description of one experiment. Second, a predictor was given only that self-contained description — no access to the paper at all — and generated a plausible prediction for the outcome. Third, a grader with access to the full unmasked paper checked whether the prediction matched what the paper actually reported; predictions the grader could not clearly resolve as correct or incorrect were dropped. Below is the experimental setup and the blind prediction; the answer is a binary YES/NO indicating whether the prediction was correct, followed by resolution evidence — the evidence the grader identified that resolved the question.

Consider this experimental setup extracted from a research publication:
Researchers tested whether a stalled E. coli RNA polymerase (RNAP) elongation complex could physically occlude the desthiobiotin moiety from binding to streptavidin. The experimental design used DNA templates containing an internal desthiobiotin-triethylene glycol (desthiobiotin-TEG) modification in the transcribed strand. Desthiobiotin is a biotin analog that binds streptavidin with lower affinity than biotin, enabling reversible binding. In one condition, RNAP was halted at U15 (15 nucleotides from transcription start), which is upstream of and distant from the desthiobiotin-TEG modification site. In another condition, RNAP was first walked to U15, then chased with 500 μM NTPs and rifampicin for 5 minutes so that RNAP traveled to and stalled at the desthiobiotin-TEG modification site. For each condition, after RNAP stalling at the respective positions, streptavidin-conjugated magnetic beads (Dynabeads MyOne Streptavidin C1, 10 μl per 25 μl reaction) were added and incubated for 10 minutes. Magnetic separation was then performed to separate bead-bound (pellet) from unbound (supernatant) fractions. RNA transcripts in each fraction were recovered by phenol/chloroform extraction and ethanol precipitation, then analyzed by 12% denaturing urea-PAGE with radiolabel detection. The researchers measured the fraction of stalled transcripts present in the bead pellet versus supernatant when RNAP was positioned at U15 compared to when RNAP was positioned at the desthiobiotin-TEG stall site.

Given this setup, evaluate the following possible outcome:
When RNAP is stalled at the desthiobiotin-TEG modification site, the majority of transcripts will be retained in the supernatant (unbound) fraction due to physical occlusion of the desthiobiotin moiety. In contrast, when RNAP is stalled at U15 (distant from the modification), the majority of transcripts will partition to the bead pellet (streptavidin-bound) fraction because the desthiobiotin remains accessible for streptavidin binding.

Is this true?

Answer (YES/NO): YES